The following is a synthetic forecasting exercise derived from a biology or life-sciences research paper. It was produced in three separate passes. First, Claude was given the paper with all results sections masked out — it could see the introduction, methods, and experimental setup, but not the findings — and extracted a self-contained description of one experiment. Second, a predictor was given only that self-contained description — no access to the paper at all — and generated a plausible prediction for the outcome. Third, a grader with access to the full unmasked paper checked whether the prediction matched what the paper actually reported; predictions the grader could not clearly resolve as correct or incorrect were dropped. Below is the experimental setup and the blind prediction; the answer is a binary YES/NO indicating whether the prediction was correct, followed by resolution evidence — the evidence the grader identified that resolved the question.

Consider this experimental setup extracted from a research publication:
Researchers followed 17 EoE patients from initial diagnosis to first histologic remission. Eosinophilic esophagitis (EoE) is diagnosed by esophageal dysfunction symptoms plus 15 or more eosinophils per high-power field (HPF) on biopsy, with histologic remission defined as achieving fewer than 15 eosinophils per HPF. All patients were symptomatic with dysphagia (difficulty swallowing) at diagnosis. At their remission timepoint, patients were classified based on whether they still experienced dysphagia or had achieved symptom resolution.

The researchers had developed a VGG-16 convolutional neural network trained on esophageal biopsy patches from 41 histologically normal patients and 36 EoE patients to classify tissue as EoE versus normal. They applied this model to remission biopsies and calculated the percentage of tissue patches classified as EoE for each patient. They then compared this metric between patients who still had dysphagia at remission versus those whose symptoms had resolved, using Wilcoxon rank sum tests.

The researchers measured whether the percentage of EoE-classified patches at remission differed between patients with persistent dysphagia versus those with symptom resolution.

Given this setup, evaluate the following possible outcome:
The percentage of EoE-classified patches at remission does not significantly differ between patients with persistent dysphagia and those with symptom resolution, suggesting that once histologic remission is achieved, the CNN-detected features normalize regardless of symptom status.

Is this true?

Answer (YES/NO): NO